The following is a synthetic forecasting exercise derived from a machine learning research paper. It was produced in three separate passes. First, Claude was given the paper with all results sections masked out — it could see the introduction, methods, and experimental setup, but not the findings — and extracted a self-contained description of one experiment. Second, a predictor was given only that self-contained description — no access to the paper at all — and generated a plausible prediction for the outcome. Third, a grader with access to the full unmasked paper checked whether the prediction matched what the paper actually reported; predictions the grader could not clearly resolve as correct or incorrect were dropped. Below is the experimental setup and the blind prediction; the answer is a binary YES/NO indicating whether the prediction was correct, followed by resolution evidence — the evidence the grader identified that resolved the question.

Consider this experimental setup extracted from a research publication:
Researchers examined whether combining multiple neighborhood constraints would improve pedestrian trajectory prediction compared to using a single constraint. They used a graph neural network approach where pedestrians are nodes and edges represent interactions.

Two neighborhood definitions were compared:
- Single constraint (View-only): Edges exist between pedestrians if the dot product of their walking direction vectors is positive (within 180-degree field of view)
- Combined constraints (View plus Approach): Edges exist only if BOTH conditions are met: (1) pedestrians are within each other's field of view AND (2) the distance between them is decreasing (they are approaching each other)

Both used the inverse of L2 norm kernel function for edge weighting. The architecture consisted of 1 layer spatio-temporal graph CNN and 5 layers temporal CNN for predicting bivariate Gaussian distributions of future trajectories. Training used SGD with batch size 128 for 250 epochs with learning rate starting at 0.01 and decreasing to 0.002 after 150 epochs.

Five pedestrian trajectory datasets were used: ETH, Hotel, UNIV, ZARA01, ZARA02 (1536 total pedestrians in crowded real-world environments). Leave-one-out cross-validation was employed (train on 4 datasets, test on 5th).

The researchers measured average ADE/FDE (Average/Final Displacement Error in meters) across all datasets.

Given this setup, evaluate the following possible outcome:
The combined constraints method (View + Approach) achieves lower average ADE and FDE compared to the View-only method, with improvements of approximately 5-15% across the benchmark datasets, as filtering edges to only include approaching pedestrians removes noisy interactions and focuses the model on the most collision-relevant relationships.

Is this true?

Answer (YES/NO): NO